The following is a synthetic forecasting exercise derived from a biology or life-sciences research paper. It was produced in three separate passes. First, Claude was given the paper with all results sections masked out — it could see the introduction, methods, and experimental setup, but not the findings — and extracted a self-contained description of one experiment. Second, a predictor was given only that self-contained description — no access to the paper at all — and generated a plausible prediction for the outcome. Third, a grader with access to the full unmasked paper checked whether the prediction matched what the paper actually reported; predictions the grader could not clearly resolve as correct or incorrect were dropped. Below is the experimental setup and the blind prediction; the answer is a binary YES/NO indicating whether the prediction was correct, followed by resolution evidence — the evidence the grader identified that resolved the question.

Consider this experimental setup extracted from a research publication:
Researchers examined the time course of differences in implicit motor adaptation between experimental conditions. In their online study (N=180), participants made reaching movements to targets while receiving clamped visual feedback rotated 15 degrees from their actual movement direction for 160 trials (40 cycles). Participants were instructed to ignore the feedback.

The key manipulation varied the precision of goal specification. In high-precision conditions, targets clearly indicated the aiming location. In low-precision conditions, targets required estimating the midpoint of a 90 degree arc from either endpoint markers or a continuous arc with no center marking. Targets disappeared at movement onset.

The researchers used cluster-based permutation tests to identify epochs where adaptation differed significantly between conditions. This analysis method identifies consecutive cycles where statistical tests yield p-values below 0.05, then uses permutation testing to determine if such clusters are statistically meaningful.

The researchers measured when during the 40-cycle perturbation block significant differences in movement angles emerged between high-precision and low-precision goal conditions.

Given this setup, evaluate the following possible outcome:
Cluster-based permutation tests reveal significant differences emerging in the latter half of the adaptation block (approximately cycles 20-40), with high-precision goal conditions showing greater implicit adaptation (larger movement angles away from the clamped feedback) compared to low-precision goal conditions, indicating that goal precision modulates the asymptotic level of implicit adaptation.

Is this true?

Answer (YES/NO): NO